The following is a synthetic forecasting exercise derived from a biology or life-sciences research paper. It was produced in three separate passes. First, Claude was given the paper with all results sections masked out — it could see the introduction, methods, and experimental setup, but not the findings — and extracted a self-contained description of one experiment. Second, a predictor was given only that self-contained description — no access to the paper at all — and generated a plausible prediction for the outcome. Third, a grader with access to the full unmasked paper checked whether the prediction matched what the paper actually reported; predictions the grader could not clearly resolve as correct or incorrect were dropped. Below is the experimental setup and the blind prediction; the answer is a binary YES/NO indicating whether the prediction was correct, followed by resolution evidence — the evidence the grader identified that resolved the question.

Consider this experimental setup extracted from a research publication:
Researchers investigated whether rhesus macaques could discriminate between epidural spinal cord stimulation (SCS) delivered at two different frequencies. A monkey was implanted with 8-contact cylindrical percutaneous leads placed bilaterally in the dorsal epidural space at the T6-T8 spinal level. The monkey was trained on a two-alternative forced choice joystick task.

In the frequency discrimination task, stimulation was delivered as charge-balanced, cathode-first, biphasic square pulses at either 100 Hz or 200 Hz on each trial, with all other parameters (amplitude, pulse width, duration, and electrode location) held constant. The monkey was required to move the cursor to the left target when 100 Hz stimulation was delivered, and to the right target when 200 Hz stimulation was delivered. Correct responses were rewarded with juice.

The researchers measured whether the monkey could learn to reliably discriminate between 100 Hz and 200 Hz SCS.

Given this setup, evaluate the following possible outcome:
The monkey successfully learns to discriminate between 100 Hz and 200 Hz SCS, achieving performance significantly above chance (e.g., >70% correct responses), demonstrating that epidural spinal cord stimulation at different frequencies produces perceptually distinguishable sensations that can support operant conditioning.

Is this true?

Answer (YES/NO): YES